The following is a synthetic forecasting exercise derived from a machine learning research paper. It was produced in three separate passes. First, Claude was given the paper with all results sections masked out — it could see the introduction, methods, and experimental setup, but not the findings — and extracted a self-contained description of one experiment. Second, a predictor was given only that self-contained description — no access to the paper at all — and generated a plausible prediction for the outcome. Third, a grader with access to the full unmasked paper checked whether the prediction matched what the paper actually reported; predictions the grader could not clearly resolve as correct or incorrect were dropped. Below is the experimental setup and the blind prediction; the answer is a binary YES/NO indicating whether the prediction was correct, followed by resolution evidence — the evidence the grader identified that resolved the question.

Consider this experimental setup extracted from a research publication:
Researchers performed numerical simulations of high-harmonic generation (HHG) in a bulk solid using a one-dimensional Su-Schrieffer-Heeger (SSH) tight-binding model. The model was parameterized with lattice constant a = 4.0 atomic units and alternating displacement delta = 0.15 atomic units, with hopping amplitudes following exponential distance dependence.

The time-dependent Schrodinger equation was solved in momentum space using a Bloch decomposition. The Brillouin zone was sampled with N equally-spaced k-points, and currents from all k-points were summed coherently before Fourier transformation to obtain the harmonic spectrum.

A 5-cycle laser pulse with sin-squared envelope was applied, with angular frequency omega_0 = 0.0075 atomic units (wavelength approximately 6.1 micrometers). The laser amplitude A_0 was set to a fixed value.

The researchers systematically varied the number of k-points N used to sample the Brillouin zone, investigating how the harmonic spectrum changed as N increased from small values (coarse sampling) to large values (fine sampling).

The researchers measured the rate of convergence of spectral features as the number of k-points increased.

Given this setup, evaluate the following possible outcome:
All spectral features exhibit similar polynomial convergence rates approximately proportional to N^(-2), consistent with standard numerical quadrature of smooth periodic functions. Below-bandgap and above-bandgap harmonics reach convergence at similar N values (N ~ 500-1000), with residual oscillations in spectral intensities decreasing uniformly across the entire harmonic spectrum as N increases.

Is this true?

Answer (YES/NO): NO